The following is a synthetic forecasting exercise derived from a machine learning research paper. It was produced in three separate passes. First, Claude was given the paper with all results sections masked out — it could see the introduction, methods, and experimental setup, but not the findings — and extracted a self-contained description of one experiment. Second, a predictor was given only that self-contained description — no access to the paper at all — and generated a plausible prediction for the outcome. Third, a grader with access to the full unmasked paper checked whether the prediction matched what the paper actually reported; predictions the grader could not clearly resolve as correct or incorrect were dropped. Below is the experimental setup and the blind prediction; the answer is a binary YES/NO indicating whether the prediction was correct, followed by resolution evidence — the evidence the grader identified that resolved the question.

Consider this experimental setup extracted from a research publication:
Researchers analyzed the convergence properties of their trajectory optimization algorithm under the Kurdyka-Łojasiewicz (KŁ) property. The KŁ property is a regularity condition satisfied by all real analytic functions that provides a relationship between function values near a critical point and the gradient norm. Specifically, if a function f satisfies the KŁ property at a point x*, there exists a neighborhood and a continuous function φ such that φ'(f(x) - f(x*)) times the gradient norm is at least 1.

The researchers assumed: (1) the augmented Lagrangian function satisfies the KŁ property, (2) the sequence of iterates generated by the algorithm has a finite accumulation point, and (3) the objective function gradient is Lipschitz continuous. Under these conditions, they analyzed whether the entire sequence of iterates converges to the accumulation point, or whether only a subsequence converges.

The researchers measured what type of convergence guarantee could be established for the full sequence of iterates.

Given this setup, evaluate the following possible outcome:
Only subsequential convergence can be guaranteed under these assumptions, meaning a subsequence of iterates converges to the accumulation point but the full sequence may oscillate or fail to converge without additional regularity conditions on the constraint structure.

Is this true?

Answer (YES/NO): NO